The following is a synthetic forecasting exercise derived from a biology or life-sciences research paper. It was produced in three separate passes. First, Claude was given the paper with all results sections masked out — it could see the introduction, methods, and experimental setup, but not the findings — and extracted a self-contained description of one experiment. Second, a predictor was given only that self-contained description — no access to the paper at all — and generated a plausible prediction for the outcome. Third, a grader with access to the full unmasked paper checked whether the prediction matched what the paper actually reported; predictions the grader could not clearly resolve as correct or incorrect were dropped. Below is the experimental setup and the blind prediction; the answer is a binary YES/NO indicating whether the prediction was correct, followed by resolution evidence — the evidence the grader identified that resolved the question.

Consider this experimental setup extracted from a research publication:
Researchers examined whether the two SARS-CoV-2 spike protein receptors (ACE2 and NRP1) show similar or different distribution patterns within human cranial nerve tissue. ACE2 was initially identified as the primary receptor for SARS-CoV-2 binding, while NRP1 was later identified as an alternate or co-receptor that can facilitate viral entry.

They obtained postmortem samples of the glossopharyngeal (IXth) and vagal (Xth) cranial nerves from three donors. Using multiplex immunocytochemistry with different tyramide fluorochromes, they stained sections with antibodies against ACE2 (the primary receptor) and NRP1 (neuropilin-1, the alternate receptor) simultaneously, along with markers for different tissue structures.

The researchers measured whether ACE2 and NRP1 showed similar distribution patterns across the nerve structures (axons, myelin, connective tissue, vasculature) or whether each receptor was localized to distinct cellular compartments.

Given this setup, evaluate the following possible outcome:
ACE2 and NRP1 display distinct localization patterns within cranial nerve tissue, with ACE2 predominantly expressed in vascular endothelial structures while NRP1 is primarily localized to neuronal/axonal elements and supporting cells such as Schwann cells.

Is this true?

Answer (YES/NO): NO